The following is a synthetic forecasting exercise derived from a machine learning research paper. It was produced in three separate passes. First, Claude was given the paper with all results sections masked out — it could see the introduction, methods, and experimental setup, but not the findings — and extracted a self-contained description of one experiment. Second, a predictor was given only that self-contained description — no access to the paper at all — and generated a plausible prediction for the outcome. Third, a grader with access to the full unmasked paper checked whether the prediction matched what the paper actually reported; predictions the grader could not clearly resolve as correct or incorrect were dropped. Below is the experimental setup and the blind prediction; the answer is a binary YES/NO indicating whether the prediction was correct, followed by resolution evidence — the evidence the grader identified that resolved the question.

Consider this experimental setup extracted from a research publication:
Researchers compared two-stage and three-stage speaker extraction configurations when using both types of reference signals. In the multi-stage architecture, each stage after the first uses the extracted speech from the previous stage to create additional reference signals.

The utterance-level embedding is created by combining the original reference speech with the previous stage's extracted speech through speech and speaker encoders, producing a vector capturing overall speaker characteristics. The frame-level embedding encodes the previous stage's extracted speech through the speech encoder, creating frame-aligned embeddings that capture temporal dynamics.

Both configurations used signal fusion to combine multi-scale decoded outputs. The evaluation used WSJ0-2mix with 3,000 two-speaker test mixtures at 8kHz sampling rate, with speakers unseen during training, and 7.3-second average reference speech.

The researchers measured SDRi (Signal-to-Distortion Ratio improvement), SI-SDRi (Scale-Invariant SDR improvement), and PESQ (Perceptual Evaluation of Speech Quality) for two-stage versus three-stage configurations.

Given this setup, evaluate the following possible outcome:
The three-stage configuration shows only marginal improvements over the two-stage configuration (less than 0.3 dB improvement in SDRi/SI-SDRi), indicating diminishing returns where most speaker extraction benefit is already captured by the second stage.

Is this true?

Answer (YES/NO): YES